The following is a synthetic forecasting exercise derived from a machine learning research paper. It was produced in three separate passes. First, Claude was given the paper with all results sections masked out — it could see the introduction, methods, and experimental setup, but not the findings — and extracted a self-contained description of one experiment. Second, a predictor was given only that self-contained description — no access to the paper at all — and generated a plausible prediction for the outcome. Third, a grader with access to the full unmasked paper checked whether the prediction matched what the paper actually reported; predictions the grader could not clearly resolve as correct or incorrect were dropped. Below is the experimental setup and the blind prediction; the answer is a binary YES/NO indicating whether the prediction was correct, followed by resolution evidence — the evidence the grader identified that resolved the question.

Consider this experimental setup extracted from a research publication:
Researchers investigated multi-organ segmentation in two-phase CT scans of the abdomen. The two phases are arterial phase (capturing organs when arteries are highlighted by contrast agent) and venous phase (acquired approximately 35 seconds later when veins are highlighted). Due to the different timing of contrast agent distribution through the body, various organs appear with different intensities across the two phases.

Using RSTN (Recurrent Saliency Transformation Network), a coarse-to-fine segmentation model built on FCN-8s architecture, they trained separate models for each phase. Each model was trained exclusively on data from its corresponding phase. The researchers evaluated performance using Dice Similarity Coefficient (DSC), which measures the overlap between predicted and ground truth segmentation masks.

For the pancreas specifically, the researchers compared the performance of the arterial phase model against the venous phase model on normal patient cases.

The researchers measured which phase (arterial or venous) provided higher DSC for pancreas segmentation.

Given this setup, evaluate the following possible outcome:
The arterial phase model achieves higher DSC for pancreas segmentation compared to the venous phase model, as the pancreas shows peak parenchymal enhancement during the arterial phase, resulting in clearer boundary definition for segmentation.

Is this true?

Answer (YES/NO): NO